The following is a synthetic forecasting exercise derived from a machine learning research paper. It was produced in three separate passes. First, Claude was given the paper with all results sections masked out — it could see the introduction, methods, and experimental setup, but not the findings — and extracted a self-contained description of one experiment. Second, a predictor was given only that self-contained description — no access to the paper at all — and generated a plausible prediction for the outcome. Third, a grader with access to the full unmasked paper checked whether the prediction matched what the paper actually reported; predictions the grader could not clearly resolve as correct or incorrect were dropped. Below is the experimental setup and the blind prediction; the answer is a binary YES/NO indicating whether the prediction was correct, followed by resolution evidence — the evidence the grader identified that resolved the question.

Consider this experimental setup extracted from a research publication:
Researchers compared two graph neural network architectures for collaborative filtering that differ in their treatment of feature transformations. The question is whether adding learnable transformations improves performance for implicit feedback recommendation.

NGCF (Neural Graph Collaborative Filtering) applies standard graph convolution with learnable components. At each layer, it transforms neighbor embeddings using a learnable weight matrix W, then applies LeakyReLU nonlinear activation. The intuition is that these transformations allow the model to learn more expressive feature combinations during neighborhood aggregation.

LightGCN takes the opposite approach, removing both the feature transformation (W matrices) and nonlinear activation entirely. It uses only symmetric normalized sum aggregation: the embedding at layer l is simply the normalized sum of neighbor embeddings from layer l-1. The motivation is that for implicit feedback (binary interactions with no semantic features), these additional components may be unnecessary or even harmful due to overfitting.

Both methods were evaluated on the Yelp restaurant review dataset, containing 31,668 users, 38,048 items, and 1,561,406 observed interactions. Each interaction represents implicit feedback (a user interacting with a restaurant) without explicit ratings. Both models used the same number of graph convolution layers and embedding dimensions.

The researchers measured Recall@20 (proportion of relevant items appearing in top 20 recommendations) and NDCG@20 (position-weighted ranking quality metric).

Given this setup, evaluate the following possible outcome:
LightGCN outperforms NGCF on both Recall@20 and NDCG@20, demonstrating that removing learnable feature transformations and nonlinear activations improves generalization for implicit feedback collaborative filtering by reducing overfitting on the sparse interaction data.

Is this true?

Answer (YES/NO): YES